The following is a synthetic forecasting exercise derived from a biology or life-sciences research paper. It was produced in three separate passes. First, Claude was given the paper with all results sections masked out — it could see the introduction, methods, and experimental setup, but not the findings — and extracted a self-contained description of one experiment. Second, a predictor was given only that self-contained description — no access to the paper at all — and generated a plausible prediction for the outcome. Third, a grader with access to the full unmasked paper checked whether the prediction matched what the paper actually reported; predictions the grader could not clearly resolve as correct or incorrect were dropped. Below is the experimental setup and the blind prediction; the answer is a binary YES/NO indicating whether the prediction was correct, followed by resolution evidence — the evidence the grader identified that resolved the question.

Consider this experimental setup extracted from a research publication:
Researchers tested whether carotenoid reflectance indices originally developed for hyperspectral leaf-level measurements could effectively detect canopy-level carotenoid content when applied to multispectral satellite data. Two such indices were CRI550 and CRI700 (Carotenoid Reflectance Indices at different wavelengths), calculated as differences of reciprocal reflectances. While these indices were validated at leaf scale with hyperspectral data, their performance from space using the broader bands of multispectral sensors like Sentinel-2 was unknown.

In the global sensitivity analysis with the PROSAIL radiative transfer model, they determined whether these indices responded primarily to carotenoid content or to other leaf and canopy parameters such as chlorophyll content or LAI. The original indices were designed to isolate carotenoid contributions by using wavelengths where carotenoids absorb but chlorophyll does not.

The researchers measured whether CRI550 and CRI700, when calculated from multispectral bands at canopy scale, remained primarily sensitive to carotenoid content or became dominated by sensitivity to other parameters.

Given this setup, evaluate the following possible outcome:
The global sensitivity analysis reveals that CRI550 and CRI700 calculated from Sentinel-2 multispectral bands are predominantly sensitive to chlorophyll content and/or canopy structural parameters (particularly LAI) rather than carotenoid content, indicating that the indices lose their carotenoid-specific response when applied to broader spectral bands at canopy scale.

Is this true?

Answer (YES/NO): YES